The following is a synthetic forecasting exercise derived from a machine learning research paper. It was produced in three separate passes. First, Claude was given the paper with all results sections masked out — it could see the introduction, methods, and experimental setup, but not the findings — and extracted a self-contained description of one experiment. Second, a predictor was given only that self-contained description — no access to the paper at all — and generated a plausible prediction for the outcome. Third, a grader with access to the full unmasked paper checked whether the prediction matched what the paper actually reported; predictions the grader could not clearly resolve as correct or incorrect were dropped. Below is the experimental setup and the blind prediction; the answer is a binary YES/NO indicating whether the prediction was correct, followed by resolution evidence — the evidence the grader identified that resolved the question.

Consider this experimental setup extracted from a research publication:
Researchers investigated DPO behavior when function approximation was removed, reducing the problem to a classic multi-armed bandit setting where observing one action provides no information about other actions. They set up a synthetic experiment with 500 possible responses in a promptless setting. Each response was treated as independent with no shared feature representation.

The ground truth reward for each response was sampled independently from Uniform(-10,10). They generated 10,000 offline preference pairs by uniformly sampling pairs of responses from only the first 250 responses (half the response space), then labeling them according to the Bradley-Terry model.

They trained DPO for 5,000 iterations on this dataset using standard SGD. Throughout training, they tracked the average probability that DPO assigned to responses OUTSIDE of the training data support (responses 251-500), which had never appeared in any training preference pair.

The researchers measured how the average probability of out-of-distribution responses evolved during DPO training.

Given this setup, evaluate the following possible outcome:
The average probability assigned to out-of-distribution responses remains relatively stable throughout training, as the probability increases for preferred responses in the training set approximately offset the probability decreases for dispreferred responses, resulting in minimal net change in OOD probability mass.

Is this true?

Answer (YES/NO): NO